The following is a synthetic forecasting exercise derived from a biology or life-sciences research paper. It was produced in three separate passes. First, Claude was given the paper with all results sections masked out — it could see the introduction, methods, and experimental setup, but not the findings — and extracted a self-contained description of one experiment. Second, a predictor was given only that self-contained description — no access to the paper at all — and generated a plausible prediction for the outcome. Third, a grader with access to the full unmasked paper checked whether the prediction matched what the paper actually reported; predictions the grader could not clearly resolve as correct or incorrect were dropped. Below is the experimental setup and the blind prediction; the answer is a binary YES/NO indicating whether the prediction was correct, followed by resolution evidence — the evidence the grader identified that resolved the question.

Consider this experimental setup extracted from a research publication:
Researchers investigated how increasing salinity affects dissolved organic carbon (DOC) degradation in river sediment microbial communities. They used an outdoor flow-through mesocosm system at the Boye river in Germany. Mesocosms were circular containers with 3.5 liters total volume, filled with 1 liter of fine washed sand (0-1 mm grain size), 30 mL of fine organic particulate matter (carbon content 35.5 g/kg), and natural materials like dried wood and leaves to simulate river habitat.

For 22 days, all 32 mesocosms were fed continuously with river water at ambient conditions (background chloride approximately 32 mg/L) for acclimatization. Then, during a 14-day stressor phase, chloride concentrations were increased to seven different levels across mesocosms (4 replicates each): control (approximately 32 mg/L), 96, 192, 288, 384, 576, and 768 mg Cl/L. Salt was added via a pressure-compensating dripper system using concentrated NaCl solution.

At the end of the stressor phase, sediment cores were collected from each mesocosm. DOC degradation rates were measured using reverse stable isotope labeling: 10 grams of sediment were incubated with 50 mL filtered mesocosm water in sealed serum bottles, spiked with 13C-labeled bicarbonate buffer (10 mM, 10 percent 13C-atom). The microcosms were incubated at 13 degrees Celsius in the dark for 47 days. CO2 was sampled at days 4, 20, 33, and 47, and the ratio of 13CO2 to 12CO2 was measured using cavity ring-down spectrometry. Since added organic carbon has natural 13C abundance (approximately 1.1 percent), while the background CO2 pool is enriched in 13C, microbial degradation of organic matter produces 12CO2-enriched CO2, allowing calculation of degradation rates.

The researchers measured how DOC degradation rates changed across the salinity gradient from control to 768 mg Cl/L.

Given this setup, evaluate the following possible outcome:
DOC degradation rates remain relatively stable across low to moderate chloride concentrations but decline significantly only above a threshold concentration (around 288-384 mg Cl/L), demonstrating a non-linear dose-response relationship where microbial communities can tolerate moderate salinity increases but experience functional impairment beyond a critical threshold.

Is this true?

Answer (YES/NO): NO